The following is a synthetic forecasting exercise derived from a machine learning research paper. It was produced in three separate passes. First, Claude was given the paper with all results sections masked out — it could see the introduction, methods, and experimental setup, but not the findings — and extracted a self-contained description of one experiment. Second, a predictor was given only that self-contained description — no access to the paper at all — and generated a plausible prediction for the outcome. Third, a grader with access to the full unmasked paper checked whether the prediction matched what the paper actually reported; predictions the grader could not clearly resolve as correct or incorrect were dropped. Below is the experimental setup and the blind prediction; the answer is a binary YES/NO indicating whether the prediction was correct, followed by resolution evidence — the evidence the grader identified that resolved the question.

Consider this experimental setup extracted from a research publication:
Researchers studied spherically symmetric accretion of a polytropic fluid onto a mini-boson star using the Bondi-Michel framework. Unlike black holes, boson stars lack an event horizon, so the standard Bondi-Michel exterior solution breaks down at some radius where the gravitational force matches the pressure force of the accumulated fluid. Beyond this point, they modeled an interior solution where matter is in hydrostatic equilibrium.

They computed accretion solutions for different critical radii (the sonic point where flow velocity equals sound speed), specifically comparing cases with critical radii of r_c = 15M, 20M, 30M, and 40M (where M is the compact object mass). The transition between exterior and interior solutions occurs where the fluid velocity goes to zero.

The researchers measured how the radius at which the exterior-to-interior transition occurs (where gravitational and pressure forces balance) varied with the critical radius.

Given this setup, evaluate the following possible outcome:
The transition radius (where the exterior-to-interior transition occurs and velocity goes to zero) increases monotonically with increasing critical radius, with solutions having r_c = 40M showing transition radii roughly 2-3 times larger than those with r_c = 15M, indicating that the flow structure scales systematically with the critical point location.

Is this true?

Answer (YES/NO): NO